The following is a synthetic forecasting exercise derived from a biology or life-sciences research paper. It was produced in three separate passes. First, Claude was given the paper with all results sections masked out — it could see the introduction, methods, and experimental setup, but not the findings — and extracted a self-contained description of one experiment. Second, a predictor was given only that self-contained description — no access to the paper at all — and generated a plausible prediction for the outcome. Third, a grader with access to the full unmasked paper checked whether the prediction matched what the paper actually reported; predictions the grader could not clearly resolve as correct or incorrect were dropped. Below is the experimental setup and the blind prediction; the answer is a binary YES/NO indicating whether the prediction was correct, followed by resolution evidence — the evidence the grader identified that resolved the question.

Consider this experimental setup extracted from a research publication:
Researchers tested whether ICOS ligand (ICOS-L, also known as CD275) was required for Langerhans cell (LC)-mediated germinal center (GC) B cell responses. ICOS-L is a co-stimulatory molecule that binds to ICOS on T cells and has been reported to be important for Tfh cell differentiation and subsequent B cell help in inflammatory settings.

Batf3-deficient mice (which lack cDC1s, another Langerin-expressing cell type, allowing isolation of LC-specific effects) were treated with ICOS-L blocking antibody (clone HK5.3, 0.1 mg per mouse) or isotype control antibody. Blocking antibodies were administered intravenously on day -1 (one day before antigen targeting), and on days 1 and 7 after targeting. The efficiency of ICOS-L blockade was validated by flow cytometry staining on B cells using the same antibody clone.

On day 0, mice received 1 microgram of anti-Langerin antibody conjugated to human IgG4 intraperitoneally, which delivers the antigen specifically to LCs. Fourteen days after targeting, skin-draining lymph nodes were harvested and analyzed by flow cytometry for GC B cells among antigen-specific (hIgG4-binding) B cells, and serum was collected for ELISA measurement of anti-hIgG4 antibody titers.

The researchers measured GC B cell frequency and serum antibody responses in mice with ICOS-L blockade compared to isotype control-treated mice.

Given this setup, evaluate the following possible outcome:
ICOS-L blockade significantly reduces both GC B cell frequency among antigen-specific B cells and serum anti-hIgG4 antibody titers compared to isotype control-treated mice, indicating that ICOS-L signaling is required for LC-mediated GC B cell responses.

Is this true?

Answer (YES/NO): NO